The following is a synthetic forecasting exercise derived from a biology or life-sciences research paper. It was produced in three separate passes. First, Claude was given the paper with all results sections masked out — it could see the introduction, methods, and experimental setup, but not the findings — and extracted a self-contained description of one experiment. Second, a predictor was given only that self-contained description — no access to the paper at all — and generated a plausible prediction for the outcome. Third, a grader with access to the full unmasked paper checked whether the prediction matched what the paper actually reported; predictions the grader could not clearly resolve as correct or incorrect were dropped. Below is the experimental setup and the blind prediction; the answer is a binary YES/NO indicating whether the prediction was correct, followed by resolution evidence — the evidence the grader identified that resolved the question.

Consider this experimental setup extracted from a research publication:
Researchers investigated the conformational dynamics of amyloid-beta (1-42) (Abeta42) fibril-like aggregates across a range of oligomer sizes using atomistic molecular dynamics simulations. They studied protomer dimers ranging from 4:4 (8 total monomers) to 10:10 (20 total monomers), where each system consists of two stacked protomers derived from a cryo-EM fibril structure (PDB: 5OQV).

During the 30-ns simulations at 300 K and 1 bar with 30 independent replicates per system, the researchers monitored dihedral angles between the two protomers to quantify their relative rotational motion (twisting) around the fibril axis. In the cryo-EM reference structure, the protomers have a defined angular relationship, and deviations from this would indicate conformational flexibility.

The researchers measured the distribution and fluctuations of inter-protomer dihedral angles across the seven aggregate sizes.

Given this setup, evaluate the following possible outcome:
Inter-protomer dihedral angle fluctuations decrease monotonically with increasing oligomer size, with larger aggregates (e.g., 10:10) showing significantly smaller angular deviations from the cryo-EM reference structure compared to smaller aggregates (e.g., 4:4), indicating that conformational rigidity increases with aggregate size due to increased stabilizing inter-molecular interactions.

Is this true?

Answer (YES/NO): NO